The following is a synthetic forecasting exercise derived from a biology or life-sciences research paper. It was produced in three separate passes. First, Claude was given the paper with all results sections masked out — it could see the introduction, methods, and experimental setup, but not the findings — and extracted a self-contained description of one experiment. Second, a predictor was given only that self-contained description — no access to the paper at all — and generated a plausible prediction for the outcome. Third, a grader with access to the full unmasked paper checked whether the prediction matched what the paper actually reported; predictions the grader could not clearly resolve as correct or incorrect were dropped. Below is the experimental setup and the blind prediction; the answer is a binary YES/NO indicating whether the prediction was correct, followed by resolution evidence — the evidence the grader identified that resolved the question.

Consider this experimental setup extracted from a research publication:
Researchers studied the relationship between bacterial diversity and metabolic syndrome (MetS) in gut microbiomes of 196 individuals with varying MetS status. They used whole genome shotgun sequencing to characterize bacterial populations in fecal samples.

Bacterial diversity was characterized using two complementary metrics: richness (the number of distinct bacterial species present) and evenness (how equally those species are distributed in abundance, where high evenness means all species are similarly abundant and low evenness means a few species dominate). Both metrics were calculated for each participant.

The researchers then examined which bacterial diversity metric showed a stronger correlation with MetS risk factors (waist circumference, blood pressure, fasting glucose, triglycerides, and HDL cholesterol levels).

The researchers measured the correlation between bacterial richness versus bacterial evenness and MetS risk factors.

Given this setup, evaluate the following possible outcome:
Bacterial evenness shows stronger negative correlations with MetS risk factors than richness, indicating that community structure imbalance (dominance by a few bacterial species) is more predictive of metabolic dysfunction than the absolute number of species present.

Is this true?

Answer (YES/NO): YES